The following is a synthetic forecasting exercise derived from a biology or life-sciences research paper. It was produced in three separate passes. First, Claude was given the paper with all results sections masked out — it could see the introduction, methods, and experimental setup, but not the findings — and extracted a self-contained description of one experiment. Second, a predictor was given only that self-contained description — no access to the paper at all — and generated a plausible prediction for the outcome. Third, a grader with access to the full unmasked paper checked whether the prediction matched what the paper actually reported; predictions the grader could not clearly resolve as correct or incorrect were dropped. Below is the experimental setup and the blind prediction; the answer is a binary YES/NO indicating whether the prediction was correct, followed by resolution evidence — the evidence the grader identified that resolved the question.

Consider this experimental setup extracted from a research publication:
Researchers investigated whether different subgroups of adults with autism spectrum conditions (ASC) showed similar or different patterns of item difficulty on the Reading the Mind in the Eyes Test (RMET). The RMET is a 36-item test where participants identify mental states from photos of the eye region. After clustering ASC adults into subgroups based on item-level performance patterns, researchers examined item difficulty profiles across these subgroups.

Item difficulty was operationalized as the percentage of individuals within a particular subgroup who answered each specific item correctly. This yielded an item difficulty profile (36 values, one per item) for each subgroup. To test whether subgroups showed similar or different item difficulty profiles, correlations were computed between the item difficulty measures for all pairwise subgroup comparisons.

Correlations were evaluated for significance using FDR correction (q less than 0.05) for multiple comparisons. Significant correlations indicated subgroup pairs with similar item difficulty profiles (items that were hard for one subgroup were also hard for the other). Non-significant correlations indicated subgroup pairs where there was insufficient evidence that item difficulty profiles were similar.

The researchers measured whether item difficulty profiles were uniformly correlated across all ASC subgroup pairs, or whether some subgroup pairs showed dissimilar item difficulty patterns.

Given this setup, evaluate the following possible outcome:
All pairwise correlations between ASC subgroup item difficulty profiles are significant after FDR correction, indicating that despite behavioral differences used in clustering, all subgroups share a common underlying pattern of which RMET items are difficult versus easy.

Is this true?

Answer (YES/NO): NO